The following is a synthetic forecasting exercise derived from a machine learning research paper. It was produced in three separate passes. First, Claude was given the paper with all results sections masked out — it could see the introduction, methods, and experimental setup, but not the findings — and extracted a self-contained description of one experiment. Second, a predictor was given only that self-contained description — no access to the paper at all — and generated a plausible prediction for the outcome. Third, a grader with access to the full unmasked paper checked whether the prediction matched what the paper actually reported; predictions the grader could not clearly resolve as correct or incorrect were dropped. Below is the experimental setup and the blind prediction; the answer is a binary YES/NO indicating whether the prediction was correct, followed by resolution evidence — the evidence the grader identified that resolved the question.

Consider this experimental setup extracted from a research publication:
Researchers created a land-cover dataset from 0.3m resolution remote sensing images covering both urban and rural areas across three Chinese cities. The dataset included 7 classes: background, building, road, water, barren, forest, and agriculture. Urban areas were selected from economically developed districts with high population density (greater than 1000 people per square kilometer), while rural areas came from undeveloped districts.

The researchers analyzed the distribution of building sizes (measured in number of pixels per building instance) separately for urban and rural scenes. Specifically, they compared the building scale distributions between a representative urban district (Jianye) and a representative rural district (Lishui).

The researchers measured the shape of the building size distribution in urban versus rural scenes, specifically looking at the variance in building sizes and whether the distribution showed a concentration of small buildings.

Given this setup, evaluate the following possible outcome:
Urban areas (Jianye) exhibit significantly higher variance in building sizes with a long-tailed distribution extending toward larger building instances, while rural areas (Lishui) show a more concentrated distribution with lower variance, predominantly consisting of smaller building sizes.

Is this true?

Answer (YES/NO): NO